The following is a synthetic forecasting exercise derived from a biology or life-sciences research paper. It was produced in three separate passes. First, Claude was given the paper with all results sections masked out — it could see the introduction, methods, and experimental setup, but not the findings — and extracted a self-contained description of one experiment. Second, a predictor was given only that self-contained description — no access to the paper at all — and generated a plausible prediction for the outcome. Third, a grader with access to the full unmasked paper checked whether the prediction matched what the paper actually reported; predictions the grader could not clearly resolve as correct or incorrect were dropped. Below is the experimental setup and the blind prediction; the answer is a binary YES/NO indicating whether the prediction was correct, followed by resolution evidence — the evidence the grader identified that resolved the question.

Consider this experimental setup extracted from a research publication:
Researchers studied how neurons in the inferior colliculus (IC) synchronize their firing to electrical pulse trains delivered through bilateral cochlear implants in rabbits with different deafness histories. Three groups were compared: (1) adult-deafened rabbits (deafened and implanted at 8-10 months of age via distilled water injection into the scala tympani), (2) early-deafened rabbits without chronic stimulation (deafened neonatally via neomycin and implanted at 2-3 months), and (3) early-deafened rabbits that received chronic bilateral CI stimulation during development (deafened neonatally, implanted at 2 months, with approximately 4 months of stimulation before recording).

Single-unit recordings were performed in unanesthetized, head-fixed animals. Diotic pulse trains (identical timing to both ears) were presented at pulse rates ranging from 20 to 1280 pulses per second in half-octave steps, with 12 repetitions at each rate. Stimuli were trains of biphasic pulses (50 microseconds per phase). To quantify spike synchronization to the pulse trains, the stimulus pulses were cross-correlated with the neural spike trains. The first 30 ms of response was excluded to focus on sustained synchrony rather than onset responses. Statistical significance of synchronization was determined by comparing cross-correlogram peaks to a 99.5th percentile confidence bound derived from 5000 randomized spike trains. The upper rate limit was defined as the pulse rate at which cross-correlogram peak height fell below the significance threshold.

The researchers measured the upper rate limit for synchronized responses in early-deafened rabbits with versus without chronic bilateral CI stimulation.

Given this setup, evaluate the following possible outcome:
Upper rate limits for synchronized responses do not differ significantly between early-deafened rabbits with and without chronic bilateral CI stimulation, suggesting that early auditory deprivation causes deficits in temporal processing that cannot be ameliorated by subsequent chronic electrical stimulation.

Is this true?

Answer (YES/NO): YES